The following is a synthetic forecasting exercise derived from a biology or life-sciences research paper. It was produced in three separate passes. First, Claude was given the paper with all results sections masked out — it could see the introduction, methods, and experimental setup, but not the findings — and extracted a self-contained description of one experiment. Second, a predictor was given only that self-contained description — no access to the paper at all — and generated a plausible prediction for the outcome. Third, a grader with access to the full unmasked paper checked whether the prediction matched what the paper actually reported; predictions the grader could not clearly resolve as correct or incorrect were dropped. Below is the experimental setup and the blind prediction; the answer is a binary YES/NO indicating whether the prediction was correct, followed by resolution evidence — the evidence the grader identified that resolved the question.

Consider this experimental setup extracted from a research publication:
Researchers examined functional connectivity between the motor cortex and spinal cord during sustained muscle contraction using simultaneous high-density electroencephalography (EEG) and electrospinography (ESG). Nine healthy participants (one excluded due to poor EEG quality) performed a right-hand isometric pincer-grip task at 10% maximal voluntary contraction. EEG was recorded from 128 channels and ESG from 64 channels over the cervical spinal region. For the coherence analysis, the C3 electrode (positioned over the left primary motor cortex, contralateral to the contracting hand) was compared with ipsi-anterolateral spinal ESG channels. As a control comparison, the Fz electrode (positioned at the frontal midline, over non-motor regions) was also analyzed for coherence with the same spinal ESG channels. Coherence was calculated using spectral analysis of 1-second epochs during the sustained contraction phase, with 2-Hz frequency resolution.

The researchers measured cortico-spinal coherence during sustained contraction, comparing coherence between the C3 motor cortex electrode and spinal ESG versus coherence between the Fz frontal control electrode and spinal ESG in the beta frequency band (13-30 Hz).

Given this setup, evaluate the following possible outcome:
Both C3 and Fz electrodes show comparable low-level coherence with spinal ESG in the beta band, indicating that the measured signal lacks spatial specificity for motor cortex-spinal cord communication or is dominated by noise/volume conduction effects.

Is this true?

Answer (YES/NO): NO